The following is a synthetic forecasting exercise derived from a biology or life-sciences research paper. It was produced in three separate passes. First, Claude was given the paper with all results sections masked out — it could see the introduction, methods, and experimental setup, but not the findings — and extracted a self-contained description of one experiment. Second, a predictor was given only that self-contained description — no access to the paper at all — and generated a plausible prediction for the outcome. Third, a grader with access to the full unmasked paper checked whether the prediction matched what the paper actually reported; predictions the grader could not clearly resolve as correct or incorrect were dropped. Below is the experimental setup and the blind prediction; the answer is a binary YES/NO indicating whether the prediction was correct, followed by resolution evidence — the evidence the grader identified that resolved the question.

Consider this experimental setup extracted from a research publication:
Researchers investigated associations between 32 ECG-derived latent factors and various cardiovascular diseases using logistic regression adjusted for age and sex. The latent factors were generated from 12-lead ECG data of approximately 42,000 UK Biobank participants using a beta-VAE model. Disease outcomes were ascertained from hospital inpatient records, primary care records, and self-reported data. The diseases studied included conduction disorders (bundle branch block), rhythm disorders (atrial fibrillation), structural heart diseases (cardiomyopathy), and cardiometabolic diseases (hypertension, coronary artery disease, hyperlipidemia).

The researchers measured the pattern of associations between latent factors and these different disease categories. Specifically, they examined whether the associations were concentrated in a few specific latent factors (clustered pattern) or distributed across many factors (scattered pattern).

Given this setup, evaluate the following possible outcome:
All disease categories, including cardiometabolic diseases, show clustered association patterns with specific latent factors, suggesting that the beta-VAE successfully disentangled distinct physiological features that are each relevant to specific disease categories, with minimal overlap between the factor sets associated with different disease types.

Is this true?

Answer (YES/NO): NO